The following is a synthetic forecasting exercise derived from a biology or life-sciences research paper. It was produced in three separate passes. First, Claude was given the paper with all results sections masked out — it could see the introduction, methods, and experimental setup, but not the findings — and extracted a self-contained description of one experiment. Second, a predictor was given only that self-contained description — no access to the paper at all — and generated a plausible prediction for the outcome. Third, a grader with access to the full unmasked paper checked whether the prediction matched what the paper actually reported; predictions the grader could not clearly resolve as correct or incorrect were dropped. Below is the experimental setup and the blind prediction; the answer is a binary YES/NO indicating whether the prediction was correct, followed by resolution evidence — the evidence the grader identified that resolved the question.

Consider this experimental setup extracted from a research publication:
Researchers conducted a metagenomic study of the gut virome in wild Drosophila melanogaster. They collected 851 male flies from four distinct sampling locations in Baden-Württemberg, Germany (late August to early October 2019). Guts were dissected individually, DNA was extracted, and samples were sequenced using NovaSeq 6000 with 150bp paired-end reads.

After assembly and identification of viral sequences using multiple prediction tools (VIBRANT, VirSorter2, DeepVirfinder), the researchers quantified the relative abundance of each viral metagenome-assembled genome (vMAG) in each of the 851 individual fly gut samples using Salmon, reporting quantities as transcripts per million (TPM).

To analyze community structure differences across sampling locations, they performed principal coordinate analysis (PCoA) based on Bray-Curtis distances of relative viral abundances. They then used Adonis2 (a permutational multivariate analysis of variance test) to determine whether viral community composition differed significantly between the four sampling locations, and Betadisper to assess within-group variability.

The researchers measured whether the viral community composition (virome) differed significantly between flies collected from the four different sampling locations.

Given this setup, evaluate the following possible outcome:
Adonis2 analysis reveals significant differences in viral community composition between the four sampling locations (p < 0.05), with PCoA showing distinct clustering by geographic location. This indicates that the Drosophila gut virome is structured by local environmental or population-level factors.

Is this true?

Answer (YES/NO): YES